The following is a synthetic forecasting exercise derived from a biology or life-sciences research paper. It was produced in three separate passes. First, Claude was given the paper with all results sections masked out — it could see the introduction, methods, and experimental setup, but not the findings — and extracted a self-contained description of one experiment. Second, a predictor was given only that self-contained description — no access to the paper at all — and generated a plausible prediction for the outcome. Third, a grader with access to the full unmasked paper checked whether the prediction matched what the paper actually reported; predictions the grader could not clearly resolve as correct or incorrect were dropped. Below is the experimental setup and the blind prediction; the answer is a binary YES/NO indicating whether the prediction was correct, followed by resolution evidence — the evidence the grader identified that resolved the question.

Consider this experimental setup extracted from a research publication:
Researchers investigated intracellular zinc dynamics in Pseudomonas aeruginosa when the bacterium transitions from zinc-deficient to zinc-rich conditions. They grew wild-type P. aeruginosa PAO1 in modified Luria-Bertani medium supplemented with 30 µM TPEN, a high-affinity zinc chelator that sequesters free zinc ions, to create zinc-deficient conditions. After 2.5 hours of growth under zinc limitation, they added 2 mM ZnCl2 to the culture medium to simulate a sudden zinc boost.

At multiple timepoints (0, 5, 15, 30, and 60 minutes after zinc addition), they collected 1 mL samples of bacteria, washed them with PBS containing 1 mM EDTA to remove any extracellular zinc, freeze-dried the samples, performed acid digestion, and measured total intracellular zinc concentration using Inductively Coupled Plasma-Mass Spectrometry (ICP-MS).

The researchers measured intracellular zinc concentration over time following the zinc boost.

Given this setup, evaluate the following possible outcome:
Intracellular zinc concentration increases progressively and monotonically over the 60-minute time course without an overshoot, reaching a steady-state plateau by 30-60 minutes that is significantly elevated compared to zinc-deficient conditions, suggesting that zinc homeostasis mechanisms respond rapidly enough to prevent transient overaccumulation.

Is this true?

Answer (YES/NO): NO